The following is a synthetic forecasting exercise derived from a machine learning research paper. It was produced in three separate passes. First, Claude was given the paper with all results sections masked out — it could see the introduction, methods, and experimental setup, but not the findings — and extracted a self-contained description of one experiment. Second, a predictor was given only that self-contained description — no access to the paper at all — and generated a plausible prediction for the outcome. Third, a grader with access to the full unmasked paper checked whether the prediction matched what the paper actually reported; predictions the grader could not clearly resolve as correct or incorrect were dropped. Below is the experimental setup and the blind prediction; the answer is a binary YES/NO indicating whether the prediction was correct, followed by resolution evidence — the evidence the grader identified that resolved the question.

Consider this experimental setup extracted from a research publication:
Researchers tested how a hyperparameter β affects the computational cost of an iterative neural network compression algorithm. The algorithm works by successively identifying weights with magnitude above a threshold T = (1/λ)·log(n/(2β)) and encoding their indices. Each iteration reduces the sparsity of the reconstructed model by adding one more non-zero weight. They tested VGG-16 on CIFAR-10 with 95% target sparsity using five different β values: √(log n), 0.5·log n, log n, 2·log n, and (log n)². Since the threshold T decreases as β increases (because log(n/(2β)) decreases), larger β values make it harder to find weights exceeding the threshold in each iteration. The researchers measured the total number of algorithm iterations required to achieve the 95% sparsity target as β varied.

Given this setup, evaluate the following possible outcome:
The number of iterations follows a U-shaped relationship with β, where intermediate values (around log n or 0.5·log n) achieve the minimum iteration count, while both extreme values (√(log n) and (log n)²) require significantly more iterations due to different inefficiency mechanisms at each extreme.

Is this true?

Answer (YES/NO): NO